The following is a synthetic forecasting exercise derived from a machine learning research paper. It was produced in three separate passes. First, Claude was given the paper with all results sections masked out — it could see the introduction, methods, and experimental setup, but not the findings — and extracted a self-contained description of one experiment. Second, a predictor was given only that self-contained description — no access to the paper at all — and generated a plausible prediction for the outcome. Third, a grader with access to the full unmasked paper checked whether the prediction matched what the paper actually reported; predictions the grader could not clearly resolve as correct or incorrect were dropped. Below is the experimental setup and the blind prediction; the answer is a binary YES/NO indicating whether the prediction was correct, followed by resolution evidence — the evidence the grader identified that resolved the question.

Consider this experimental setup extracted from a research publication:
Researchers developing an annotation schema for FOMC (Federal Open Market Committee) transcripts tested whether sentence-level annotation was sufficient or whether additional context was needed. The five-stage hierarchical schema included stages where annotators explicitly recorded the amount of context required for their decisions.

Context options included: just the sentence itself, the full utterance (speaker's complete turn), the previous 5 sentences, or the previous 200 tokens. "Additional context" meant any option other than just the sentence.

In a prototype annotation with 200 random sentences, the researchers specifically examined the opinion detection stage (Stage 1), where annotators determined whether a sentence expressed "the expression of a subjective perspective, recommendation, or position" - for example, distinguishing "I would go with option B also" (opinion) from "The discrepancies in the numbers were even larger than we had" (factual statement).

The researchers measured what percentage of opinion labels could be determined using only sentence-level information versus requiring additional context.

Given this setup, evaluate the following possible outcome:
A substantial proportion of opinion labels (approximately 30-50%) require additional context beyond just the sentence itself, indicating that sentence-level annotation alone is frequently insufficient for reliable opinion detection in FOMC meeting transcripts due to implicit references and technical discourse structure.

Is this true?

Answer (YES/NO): NO